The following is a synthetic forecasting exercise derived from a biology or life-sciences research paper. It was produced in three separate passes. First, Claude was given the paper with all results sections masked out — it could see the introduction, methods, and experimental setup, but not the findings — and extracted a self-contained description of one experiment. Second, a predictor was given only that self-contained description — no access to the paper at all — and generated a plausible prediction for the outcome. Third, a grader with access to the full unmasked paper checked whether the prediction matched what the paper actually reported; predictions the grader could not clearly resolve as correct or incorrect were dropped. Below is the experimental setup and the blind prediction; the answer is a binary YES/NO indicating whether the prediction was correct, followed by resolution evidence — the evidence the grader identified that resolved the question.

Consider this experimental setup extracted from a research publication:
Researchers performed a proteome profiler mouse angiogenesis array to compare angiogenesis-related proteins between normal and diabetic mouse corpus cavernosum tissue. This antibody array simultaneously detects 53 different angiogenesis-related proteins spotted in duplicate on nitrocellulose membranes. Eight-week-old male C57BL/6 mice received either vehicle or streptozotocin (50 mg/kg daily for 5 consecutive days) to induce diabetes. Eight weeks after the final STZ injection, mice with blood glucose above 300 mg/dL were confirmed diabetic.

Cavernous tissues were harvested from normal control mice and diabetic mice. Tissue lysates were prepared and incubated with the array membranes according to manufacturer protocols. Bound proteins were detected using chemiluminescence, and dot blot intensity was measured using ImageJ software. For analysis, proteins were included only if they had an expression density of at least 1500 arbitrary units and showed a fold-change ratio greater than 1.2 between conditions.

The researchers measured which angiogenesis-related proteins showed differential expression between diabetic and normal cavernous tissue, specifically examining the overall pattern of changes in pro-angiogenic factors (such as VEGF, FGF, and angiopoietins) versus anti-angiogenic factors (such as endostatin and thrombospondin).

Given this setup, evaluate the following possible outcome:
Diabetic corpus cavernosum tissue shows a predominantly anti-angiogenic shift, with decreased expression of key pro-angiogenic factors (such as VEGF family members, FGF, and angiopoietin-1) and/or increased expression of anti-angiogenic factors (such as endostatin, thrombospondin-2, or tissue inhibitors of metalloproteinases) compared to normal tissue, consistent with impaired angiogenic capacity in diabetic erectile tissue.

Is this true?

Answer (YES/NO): NO